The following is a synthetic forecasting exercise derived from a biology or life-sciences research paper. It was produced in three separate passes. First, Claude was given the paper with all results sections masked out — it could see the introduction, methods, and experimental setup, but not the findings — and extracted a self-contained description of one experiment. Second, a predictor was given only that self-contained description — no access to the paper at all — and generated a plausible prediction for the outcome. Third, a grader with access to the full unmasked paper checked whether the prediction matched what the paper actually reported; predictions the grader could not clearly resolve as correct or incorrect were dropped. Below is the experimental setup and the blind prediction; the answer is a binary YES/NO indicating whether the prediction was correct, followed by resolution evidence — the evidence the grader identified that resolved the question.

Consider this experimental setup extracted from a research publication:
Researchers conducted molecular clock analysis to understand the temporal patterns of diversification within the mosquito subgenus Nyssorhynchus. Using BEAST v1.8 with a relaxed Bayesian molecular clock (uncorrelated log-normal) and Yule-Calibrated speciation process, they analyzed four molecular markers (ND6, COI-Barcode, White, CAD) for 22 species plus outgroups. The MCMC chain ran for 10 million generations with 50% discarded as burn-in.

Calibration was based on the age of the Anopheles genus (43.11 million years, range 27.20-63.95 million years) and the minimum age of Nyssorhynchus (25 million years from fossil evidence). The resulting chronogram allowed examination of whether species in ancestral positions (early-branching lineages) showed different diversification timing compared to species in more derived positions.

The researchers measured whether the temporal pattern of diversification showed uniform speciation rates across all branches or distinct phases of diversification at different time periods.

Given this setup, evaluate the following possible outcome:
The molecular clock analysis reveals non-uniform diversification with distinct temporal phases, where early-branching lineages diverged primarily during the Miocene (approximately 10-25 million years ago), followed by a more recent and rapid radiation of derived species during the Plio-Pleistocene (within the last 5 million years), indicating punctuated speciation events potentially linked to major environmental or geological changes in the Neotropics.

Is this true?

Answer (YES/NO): YES